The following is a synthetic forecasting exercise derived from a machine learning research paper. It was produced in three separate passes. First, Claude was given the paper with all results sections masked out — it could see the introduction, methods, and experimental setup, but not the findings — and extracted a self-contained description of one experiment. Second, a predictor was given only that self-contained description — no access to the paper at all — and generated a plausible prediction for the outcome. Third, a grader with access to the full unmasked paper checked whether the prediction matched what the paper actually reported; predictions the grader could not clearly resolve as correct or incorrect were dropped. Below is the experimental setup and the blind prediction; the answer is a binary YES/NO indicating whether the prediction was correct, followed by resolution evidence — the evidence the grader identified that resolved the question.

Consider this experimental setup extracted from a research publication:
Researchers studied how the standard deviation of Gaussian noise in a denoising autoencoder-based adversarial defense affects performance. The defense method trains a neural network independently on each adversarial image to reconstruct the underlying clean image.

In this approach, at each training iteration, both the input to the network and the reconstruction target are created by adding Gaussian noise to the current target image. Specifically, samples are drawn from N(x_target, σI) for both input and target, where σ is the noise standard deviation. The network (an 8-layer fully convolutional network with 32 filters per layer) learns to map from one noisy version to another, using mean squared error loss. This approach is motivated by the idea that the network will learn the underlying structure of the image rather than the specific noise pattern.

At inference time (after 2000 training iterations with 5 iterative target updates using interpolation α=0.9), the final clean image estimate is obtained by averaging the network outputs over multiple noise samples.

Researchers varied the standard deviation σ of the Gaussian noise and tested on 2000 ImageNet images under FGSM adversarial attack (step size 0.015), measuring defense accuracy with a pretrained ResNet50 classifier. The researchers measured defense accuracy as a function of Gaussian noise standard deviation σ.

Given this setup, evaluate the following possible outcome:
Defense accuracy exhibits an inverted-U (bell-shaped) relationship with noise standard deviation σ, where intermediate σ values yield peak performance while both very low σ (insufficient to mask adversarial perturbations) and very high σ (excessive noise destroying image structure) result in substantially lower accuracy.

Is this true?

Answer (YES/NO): YES